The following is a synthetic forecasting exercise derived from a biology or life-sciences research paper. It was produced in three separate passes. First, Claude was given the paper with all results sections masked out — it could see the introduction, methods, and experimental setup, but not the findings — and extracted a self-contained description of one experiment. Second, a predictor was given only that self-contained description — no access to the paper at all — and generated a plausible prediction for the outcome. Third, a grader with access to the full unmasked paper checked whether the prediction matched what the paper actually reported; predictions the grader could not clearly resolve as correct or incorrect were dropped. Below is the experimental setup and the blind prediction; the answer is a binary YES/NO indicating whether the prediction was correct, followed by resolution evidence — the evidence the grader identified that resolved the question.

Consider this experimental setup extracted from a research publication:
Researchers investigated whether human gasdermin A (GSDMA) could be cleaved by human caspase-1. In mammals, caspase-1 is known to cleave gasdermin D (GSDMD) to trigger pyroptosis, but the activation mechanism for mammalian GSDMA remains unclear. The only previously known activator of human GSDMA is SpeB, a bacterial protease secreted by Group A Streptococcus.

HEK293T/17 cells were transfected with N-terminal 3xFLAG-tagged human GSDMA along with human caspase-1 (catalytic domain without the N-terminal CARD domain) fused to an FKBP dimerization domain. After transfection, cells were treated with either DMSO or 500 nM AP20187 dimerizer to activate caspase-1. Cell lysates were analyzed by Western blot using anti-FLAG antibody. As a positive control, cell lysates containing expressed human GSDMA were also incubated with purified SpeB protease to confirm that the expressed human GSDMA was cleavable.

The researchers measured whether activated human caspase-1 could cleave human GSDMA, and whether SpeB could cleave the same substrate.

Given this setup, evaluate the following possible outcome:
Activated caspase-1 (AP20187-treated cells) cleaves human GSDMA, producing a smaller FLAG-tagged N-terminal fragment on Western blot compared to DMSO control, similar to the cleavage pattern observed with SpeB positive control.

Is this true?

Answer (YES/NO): NO